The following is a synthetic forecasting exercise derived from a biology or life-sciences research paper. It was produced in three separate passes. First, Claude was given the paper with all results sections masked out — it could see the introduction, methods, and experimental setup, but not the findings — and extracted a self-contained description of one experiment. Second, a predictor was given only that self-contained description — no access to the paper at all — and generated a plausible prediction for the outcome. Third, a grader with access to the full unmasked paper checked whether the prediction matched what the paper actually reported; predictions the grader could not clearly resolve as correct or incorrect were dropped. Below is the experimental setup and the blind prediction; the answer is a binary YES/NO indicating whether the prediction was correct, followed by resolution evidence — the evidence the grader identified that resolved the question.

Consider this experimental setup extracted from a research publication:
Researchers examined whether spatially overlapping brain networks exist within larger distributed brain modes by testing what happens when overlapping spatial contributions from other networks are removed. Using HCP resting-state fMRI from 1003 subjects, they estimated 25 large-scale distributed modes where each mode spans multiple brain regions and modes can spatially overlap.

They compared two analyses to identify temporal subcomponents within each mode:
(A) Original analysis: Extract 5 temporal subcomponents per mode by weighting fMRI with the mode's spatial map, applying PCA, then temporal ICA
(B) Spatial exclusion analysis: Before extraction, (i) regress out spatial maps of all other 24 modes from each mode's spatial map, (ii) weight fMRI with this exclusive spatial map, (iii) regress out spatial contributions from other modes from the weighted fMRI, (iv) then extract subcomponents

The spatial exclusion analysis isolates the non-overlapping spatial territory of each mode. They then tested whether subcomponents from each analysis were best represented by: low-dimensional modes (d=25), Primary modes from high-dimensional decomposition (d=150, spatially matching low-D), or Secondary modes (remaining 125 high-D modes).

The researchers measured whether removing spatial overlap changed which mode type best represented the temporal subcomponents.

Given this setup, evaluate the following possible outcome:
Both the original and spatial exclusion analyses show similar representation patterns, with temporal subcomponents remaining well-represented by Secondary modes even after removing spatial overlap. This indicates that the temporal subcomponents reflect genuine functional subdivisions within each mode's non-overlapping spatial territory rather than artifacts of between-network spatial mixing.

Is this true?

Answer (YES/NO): NO